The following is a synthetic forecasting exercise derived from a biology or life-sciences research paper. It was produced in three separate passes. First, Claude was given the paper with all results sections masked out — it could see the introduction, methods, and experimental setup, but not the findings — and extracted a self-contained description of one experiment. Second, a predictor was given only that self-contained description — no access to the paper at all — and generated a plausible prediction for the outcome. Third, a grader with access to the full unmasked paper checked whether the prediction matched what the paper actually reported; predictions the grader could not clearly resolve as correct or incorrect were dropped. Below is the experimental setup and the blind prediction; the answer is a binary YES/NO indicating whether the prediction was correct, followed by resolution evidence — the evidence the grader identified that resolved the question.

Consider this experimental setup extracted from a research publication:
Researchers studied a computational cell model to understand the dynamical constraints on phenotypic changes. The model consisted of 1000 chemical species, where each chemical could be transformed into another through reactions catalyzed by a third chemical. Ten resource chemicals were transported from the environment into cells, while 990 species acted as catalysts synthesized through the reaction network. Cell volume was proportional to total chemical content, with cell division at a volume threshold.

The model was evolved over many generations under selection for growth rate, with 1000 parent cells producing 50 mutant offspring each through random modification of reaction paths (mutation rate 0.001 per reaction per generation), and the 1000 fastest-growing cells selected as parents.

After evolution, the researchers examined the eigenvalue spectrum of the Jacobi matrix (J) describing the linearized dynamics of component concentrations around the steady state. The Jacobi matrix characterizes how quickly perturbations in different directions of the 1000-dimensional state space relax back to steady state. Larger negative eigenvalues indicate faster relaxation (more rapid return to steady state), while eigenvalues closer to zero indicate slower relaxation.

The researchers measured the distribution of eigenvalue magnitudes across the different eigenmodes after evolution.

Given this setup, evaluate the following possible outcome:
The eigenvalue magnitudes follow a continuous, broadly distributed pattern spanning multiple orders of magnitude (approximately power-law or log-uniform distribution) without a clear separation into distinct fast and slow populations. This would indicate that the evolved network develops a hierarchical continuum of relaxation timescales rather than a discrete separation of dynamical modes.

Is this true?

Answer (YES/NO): NO